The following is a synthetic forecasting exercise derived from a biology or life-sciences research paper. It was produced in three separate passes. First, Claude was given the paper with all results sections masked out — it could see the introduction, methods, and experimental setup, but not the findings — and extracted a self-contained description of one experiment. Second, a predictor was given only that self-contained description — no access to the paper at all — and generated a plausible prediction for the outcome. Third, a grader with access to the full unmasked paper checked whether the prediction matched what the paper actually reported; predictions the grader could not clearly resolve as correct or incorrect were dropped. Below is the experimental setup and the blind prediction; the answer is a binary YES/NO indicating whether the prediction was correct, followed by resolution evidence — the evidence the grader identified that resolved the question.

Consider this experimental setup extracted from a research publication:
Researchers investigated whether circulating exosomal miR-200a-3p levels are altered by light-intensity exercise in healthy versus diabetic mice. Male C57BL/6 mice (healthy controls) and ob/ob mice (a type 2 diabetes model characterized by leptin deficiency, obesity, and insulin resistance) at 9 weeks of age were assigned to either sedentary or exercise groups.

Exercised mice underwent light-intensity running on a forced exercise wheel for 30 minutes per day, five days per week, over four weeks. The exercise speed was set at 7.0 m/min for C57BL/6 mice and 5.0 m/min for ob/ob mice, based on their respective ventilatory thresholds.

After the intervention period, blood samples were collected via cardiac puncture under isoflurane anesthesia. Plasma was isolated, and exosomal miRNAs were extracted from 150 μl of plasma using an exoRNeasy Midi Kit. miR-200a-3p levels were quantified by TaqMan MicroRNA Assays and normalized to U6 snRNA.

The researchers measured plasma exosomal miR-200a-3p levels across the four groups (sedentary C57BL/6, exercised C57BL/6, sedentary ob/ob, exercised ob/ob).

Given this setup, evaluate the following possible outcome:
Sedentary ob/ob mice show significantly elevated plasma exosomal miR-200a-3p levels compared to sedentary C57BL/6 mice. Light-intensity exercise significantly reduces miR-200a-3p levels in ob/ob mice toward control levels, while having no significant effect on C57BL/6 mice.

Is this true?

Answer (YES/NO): NO